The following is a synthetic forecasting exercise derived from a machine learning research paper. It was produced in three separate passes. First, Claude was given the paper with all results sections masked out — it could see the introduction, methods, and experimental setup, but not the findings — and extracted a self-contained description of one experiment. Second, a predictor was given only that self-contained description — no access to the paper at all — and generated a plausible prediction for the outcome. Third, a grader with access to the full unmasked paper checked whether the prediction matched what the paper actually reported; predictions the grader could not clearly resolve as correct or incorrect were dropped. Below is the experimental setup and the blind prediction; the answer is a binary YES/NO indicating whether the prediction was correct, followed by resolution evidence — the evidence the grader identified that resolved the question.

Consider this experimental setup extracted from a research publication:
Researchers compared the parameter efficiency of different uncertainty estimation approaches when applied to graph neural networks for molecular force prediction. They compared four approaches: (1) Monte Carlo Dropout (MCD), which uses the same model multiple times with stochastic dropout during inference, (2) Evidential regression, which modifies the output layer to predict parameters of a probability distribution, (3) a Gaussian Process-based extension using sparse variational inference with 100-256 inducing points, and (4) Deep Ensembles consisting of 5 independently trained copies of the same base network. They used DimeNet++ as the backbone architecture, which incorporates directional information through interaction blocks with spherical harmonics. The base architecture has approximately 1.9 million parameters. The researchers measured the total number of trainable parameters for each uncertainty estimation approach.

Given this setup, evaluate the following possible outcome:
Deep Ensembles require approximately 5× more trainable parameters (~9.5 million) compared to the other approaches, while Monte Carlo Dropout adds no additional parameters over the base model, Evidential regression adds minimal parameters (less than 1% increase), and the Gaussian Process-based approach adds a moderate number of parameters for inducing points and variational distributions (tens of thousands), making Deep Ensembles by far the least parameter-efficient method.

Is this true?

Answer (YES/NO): YES